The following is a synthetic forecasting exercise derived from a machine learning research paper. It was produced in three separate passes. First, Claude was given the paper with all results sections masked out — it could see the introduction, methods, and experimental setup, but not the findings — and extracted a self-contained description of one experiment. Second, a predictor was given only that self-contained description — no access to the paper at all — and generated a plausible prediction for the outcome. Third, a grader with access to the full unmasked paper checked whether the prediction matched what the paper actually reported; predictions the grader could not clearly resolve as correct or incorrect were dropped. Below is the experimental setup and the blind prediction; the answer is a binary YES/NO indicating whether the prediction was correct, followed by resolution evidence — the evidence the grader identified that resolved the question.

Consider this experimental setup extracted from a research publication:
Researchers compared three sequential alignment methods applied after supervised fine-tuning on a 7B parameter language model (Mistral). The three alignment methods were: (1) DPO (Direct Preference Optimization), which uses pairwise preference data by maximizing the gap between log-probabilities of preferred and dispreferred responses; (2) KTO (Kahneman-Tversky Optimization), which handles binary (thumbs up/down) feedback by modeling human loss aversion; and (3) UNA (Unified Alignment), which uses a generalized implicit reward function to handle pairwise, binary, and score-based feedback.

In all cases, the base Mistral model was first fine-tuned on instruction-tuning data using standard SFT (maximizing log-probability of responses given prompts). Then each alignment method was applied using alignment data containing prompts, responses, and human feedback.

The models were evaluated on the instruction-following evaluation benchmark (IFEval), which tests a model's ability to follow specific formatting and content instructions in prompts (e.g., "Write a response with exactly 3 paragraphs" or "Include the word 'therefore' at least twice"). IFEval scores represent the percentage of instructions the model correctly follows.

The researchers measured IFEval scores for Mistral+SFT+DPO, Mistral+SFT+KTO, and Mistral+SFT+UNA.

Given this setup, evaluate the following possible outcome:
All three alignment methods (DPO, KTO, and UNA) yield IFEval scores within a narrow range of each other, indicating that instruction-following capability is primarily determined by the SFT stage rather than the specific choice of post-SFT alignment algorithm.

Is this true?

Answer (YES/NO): YES